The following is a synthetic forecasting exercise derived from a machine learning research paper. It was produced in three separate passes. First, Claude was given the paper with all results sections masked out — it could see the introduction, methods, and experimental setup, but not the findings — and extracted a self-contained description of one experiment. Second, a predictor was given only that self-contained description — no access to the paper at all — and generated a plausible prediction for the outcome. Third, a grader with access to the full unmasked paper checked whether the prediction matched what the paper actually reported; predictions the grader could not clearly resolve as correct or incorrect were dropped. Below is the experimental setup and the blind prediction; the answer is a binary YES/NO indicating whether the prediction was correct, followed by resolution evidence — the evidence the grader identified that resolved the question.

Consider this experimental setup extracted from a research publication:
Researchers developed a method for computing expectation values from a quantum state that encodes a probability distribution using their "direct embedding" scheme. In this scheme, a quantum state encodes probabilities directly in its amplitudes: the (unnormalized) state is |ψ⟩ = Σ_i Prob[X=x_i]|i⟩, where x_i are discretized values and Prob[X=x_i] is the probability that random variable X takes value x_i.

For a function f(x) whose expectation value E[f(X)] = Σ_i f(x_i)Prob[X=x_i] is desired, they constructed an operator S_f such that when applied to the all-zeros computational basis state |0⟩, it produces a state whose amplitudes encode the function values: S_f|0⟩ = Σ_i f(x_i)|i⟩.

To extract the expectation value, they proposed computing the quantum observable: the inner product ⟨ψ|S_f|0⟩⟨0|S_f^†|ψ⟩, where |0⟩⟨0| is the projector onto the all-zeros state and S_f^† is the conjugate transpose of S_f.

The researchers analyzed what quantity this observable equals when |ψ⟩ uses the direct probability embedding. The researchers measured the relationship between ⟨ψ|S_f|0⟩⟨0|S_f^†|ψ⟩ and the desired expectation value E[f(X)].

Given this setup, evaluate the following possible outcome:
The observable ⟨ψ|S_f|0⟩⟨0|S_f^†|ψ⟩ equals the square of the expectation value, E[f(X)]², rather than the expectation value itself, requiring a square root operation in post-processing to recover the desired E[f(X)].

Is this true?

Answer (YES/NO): YES